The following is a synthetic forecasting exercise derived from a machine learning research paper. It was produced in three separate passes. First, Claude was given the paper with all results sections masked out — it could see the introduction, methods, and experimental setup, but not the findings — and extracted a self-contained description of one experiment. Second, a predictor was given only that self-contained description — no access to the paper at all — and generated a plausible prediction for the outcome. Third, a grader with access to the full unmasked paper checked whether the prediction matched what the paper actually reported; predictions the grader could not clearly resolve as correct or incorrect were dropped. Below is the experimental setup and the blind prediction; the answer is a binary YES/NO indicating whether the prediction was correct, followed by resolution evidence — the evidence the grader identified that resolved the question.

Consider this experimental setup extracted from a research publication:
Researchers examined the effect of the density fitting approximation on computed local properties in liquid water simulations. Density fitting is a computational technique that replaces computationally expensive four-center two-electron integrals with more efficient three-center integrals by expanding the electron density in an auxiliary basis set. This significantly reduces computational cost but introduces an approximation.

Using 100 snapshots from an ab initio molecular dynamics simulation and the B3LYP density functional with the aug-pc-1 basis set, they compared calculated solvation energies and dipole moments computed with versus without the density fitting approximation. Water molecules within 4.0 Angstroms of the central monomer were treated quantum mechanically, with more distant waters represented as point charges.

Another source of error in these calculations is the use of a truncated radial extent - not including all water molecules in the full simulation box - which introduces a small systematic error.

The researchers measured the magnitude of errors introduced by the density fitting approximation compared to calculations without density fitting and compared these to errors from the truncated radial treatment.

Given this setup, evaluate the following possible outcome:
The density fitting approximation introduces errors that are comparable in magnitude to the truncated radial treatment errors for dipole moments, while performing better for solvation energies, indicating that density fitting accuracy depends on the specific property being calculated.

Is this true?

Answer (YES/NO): NO